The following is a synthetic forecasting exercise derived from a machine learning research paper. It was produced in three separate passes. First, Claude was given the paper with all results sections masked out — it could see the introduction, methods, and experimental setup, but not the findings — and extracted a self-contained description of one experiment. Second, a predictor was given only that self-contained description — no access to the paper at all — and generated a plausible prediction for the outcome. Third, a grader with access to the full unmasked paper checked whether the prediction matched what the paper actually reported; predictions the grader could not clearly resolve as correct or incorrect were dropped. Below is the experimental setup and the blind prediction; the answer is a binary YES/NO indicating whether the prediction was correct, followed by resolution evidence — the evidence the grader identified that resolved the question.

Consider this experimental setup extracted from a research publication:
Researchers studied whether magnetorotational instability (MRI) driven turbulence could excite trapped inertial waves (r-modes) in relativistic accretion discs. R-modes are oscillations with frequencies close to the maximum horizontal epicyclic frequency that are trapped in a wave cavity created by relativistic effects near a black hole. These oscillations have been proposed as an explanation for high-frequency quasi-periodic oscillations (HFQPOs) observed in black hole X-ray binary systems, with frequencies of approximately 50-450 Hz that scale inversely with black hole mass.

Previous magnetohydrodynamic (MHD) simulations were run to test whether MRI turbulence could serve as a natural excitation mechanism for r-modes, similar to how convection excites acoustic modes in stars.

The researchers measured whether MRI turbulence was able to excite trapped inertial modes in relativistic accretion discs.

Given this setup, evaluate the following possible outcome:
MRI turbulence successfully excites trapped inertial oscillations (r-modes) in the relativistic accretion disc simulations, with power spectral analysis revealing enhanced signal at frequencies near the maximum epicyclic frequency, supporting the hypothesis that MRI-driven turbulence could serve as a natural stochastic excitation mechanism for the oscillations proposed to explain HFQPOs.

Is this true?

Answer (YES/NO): NO